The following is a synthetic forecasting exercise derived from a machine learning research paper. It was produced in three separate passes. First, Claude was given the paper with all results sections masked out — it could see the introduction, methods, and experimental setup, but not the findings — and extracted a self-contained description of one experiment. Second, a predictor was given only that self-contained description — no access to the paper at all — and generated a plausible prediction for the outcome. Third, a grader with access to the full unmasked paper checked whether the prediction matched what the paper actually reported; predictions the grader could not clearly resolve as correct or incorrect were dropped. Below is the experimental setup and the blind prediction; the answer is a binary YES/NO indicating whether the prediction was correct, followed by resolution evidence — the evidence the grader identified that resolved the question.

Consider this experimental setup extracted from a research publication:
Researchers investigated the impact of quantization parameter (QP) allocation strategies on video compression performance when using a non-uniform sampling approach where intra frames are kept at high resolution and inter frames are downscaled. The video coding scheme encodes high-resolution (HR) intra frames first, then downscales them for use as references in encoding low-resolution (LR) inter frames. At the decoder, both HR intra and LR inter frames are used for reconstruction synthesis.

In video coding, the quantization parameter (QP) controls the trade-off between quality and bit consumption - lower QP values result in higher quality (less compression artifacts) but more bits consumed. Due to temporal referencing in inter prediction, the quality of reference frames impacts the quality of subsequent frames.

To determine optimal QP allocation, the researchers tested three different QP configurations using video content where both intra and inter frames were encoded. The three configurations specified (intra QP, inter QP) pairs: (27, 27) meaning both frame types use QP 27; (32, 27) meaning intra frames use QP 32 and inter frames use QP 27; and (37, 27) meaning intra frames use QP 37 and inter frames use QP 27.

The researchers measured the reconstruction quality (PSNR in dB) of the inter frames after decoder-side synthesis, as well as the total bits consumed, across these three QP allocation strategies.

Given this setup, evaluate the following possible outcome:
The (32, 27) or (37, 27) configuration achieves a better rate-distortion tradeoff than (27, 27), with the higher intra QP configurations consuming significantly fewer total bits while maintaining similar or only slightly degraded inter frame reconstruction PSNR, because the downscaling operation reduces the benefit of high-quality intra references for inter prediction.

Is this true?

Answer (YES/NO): NO